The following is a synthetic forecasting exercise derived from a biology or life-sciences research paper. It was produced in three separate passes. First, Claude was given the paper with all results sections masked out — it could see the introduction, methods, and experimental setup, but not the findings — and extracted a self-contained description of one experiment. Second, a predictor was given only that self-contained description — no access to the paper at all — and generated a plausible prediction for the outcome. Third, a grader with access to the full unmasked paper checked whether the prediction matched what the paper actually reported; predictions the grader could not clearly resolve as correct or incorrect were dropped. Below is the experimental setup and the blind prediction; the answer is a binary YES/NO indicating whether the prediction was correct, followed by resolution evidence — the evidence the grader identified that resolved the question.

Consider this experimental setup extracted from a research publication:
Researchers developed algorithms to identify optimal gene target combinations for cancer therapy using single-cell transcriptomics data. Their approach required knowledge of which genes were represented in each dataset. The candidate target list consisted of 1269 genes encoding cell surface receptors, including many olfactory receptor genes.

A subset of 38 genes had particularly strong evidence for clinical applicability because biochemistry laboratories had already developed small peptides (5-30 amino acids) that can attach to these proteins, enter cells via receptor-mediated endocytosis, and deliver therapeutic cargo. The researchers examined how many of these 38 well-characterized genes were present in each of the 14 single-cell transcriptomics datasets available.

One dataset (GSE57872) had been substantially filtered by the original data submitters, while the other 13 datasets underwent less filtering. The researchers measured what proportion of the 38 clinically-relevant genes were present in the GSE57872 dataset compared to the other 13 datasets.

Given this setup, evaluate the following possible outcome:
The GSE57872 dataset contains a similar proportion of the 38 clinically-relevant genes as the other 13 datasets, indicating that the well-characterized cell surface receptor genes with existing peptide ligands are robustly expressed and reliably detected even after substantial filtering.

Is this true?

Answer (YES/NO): NO